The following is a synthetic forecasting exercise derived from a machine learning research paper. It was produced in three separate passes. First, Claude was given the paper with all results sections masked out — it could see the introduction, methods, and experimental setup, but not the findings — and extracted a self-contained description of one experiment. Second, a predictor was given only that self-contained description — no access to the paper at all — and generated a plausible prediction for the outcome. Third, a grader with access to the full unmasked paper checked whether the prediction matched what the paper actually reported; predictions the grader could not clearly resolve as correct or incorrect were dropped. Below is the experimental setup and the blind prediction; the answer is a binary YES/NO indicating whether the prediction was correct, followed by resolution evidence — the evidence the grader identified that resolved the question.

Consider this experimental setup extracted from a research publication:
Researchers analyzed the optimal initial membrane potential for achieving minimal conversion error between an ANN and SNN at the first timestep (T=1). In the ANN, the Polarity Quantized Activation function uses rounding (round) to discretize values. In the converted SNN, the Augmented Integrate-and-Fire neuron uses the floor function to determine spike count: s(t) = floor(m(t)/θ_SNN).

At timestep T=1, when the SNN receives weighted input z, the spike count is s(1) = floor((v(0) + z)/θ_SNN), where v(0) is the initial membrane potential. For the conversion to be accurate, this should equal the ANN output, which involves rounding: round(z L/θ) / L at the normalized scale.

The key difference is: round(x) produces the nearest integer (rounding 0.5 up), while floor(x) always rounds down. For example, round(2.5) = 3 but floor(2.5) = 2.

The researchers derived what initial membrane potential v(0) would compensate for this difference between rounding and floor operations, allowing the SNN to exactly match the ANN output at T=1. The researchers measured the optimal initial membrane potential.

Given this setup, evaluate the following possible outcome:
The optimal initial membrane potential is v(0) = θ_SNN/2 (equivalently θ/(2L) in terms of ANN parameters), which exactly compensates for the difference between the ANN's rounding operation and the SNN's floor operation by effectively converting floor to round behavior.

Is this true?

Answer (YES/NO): YES